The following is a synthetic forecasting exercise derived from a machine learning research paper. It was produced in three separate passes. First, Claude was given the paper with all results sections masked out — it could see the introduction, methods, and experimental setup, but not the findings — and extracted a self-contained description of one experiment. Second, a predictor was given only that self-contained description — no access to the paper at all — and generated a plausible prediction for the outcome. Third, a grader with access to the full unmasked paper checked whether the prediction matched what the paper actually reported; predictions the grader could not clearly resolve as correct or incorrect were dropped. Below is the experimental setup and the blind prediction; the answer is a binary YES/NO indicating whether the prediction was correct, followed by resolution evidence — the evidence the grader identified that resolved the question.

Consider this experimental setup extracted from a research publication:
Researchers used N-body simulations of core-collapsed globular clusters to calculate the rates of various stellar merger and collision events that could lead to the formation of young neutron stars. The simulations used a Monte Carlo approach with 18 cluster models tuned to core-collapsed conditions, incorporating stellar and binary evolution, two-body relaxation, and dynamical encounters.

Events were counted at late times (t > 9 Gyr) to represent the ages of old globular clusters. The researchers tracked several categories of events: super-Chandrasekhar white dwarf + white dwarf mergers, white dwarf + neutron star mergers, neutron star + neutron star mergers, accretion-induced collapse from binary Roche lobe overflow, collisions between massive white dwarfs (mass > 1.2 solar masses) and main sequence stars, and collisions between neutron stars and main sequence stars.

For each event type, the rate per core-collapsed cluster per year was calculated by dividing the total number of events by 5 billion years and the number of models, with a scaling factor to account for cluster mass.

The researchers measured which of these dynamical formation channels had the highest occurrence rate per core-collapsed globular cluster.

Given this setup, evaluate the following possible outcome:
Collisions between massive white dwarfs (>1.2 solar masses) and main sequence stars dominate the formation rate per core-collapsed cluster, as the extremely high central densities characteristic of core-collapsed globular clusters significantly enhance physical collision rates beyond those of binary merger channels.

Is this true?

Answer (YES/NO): YES